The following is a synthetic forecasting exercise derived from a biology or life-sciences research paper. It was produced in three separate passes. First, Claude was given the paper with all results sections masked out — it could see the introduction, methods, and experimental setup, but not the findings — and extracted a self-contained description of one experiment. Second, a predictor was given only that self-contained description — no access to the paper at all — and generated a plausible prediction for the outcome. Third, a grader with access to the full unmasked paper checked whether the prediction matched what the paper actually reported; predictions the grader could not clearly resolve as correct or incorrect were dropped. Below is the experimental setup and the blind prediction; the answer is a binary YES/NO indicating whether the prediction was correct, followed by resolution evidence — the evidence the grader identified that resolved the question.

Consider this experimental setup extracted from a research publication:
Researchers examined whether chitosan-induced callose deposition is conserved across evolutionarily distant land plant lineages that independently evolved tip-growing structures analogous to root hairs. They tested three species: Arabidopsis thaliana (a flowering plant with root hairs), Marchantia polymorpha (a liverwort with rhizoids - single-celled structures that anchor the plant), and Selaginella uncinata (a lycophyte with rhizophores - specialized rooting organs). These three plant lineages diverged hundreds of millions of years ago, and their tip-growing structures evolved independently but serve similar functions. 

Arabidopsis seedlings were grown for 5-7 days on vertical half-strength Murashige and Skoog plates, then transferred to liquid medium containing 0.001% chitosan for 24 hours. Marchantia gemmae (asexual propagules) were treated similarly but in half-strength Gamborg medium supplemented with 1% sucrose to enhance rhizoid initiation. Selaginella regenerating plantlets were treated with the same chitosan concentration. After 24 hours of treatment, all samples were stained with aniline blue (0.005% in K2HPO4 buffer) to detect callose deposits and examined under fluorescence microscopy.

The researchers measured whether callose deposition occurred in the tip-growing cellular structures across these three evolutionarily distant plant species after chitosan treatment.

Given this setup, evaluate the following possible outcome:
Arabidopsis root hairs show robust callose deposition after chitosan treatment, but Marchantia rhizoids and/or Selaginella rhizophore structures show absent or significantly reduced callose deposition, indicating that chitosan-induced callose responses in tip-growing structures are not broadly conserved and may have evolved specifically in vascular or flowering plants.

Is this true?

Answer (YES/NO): NO